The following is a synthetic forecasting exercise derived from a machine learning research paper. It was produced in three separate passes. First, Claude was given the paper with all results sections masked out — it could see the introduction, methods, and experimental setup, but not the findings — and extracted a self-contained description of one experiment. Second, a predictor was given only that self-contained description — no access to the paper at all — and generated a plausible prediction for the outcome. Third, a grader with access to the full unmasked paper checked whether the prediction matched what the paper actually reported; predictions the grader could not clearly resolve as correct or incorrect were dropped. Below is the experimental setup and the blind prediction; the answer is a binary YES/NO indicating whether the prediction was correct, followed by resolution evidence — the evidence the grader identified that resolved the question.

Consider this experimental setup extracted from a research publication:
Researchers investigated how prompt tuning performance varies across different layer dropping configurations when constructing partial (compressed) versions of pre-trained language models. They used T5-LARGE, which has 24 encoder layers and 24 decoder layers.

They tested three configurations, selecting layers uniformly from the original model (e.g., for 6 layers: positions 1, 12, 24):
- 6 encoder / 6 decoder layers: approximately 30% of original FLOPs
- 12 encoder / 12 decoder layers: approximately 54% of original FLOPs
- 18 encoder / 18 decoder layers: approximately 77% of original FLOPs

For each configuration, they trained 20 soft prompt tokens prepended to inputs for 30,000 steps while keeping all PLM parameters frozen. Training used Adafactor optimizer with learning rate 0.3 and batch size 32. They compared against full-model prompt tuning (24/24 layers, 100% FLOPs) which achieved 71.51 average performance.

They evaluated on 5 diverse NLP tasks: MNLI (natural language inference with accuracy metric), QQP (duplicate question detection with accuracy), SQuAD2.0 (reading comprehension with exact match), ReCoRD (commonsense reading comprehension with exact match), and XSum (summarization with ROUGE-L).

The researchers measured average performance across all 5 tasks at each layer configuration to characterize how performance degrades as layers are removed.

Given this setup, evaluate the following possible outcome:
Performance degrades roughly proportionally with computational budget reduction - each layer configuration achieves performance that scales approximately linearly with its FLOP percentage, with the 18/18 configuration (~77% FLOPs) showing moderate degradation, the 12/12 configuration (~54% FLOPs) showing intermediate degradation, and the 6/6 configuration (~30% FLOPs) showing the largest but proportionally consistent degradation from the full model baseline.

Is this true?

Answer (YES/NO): NO